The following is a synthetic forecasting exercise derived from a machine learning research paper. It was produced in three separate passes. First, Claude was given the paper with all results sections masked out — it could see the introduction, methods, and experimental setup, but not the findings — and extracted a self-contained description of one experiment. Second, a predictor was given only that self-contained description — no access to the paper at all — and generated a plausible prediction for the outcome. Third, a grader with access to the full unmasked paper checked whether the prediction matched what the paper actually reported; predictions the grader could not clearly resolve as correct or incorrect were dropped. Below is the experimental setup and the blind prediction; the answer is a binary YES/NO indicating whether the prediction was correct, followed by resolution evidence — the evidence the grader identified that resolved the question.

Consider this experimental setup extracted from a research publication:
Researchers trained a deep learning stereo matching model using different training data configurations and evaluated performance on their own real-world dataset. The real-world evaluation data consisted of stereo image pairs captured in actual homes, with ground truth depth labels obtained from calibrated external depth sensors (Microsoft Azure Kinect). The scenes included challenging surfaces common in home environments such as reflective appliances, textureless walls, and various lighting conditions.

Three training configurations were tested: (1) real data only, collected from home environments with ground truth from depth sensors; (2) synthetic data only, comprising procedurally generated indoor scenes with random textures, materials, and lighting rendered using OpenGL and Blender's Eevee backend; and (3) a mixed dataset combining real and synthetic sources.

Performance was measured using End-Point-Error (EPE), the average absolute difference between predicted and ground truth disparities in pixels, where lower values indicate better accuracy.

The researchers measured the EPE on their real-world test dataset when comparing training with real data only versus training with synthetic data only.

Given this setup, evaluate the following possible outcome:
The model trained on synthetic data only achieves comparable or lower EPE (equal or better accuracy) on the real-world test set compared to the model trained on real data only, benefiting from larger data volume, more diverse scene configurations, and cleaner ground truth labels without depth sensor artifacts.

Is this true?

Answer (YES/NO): NO